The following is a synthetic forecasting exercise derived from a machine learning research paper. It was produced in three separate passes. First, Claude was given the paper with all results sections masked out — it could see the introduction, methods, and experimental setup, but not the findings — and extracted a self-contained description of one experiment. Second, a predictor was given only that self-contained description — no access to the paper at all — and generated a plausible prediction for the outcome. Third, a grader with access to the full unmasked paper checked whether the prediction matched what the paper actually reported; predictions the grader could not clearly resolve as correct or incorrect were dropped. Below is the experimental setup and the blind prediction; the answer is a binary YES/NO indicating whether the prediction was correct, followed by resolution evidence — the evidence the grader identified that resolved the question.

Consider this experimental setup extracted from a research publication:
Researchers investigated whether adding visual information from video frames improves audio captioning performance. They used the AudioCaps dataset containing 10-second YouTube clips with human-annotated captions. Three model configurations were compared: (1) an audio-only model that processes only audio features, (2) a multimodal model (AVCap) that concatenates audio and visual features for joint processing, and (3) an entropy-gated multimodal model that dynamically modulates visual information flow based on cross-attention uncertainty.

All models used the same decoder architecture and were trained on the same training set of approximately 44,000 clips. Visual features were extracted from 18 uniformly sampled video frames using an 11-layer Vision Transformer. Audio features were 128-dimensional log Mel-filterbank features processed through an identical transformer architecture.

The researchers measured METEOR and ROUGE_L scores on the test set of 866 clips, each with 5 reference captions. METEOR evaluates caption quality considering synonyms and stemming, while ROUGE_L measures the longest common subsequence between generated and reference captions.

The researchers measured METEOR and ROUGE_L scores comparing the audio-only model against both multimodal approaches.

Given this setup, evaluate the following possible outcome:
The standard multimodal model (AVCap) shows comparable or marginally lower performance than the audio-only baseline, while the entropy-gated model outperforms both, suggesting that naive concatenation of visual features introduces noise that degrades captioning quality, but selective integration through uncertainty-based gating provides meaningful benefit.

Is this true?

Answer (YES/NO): NO